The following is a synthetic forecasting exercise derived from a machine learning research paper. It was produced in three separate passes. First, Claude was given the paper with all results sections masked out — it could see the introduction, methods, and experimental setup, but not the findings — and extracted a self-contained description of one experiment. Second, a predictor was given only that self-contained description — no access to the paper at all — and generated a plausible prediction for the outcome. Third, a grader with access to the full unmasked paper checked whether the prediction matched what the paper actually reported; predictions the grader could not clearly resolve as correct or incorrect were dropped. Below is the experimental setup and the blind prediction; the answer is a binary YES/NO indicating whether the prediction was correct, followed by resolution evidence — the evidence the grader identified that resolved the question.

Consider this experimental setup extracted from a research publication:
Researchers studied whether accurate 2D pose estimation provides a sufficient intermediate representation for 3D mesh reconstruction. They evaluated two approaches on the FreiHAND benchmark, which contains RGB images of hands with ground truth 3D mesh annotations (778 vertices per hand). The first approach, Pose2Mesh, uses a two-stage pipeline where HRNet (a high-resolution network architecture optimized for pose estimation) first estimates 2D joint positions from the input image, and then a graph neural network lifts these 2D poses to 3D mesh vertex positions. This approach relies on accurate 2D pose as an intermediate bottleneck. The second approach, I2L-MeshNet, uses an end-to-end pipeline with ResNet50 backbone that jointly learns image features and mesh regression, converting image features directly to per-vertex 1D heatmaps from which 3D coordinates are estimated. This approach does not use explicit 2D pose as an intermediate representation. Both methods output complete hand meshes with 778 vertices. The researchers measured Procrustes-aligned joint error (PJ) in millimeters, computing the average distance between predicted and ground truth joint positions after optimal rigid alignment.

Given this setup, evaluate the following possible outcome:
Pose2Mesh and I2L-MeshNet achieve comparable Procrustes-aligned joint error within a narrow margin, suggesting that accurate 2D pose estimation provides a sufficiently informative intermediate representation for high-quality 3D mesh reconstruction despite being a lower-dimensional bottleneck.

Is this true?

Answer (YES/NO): YES